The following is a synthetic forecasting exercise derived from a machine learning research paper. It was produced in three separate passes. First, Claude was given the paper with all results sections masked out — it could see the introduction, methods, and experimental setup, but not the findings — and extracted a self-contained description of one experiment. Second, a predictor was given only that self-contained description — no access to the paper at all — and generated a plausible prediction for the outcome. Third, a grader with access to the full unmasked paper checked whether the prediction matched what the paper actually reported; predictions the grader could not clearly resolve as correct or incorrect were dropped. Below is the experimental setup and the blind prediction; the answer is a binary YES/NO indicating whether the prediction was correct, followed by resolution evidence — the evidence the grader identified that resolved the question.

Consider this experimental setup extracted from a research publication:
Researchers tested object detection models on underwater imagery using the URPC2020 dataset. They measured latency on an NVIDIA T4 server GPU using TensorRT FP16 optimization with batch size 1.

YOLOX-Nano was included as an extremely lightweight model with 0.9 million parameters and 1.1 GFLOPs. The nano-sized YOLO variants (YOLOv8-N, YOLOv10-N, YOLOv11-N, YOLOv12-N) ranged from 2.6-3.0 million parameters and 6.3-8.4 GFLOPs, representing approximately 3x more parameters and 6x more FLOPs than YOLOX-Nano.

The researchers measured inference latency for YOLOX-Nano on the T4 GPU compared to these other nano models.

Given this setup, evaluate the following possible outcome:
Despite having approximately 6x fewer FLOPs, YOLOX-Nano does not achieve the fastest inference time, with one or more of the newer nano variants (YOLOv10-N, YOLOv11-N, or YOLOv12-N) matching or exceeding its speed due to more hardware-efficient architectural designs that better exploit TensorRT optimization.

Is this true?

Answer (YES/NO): YES